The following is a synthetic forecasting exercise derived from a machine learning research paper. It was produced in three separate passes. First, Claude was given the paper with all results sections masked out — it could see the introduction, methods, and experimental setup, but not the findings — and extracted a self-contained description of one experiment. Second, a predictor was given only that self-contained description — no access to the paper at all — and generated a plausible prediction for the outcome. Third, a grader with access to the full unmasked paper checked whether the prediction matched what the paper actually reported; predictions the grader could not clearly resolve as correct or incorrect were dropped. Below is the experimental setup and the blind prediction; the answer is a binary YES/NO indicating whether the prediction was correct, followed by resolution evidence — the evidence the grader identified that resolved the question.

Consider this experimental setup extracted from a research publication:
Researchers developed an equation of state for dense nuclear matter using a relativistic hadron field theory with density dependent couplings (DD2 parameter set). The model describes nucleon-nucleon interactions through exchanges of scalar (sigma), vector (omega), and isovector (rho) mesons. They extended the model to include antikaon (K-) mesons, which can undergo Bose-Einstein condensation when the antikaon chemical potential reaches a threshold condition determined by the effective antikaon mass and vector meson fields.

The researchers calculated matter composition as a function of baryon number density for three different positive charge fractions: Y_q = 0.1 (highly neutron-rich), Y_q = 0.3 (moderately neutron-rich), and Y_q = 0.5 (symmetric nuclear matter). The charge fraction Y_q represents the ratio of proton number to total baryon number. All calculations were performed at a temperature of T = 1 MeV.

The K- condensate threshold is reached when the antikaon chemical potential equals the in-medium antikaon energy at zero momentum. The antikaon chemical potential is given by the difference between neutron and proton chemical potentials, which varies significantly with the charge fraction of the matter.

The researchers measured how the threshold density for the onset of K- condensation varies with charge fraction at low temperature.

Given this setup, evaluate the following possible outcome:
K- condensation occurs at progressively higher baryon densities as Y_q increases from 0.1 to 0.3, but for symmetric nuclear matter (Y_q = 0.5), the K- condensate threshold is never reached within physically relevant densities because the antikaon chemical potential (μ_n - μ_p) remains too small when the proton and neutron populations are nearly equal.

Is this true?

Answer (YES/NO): NO